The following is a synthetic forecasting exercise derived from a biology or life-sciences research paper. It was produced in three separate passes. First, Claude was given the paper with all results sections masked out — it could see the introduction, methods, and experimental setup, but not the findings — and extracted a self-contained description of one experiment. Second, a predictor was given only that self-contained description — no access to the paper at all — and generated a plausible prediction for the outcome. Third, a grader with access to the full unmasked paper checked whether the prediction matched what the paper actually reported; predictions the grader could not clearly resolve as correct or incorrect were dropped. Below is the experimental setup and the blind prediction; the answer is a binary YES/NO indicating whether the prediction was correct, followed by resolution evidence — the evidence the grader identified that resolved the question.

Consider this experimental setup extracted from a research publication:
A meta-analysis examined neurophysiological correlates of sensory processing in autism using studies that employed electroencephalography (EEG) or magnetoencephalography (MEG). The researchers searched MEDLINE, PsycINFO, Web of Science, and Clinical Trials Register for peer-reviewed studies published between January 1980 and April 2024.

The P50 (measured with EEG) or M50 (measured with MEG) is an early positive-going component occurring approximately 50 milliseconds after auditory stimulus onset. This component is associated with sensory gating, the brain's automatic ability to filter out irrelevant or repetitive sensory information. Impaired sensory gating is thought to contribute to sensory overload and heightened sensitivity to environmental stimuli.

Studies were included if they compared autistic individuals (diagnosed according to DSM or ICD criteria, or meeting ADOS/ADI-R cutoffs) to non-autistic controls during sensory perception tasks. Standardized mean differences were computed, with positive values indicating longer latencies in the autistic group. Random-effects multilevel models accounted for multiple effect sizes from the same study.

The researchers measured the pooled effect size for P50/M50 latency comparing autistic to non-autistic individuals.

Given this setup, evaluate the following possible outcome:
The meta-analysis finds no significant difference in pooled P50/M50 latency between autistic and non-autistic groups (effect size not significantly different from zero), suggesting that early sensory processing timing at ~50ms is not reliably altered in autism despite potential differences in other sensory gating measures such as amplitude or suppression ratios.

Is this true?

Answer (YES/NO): NO